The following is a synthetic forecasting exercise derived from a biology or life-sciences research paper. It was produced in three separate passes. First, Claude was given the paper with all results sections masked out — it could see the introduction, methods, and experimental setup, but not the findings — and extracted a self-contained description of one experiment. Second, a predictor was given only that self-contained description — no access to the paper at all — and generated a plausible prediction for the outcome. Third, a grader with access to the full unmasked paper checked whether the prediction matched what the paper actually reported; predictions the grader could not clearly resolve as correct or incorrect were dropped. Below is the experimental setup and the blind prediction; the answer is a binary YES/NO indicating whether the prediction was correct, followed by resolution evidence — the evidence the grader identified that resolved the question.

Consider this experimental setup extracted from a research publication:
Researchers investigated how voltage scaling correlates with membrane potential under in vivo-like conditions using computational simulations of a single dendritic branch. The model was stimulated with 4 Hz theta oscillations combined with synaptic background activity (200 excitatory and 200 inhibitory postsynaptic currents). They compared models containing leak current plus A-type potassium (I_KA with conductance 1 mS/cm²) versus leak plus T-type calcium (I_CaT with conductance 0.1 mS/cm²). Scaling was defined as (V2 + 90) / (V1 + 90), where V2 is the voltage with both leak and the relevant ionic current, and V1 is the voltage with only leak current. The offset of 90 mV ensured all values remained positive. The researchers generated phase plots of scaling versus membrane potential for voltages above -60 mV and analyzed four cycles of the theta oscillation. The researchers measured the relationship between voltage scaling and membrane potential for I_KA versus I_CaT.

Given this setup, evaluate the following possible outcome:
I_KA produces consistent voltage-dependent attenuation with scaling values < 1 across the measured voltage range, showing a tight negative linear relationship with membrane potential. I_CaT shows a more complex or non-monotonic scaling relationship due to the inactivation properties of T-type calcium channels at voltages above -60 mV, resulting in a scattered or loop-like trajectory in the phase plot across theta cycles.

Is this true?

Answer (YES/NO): YES